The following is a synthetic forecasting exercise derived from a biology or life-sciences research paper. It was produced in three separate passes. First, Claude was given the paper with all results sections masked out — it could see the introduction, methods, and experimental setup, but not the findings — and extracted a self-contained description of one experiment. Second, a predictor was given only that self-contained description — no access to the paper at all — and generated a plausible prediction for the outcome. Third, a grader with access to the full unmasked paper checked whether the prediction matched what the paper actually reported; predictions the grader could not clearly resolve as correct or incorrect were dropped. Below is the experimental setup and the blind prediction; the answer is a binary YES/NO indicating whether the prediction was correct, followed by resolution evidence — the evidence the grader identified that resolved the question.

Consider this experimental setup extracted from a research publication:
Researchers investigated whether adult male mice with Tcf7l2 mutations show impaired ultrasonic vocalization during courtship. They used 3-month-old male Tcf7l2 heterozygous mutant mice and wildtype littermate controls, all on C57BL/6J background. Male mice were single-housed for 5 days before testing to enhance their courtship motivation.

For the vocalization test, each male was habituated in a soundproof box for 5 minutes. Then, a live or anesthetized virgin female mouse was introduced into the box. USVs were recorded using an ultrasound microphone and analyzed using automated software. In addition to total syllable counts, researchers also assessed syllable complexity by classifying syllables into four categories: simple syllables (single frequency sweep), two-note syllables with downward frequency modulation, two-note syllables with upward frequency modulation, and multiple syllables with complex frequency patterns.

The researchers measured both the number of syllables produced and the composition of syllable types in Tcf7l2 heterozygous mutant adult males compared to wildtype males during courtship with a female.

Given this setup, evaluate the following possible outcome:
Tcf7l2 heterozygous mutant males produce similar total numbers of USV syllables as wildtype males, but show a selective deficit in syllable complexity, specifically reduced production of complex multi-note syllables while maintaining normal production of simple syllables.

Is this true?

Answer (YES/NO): NO